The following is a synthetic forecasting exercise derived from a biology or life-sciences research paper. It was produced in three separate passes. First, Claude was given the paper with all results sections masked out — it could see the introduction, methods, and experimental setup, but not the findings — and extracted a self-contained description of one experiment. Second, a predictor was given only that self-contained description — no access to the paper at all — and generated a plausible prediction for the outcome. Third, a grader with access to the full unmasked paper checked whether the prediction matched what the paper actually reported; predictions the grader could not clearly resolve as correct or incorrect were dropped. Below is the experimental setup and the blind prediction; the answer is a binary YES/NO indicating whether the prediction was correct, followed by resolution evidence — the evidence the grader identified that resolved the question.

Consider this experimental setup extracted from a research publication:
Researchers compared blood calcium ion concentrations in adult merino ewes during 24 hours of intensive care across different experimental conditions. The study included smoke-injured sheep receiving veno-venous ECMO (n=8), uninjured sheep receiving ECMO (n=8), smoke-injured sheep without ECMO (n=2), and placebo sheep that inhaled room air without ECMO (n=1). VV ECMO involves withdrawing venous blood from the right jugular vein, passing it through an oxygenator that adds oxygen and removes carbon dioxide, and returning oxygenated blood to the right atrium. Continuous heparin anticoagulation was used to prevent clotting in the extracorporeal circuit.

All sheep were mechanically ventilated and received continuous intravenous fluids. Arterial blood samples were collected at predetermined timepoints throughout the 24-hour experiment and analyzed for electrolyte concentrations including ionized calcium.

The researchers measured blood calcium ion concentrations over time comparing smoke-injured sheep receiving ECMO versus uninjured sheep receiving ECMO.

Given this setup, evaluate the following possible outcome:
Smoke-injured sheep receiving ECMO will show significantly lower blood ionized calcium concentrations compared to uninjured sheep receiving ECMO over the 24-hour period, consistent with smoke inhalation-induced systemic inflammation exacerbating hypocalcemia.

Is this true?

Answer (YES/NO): YES